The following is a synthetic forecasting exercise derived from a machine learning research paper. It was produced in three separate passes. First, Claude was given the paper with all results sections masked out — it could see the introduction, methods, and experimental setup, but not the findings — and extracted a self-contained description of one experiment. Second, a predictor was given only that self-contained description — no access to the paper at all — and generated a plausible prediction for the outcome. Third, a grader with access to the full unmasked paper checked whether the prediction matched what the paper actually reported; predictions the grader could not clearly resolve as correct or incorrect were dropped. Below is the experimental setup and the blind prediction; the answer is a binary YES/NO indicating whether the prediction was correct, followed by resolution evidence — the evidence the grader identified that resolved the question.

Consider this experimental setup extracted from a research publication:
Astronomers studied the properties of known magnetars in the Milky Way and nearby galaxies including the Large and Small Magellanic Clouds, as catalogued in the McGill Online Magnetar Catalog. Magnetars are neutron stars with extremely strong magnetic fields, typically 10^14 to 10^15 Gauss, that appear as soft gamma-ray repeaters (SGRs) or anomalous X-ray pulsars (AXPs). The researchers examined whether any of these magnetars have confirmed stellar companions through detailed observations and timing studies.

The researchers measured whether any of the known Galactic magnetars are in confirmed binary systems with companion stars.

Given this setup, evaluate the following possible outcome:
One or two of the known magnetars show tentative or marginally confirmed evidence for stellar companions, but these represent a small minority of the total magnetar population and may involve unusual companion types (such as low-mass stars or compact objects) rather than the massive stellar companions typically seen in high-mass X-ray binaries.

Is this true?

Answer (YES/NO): NO